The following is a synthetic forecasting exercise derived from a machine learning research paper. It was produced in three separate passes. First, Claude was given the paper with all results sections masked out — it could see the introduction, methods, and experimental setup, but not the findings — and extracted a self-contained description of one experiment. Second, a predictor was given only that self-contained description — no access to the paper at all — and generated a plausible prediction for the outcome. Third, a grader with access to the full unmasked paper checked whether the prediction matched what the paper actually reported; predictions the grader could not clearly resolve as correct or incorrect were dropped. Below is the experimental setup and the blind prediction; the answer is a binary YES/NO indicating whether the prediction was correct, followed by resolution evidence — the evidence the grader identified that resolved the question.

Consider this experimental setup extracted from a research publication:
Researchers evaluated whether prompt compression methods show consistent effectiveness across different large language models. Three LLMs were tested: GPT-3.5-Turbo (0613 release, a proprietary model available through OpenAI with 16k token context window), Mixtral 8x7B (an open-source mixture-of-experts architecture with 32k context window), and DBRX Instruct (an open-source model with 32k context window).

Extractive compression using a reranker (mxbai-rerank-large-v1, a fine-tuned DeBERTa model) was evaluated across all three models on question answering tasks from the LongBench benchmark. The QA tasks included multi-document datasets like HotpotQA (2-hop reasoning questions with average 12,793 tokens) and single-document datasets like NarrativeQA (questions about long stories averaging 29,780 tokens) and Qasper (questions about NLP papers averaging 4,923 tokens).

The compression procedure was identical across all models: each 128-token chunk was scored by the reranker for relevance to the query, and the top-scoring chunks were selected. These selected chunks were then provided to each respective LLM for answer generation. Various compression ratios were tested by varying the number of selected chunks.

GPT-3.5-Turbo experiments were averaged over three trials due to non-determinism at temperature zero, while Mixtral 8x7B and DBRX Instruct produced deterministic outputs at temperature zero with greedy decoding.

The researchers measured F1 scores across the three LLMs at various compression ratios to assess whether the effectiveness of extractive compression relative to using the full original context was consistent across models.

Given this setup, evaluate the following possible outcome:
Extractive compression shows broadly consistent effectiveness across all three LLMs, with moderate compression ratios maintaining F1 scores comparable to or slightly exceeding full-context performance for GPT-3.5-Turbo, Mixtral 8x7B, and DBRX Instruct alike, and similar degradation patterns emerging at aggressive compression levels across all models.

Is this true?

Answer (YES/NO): YES